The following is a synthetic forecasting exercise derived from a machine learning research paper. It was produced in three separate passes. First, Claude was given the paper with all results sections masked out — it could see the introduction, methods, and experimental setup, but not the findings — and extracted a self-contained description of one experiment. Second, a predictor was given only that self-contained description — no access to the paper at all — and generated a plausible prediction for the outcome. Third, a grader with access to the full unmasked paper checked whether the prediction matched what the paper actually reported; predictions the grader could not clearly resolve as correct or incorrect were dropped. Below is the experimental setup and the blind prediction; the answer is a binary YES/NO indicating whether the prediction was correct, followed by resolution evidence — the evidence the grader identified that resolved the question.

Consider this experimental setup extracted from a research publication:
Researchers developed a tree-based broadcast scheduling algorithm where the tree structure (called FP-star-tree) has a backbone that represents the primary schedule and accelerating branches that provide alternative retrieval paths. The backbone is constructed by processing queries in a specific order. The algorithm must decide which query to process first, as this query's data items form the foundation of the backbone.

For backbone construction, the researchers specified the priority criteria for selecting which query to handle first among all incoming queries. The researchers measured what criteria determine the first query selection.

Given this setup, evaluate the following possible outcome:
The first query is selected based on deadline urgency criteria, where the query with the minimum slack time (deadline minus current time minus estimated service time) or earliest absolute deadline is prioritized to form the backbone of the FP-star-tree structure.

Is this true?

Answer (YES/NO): NO